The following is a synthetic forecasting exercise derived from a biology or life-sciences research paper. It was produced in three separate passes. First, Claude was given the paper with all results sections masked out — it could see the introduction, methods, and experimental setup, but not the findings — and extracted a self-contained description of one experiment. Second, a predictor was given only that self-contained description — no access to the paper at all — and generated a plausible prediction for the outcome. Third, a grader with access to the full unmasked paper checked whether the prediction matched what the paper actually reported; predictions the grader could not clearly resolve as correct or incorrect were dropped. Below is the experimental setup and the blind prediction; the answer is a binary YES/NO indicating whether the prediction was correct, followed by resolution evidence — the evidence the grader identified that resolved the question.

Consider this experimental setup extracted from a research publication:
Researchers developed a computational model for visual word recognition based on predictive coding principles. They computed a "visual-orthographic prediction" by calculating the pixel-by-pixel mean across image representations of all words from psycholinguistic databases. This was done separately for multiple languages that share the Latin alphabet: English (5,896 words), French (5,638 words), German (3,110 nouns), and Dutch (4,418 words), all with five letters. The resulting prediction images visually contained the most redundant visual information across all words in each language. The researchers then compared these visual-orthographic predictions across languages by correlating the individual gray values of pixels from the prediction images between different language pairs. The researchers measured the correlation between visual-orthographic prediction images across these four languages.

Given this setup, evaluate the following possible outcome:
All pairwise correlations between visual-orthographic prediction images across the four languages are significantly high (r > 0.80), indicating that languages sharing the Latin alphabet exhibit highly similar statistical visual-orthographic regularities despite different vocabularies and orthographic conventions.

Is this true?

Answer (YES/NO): YES